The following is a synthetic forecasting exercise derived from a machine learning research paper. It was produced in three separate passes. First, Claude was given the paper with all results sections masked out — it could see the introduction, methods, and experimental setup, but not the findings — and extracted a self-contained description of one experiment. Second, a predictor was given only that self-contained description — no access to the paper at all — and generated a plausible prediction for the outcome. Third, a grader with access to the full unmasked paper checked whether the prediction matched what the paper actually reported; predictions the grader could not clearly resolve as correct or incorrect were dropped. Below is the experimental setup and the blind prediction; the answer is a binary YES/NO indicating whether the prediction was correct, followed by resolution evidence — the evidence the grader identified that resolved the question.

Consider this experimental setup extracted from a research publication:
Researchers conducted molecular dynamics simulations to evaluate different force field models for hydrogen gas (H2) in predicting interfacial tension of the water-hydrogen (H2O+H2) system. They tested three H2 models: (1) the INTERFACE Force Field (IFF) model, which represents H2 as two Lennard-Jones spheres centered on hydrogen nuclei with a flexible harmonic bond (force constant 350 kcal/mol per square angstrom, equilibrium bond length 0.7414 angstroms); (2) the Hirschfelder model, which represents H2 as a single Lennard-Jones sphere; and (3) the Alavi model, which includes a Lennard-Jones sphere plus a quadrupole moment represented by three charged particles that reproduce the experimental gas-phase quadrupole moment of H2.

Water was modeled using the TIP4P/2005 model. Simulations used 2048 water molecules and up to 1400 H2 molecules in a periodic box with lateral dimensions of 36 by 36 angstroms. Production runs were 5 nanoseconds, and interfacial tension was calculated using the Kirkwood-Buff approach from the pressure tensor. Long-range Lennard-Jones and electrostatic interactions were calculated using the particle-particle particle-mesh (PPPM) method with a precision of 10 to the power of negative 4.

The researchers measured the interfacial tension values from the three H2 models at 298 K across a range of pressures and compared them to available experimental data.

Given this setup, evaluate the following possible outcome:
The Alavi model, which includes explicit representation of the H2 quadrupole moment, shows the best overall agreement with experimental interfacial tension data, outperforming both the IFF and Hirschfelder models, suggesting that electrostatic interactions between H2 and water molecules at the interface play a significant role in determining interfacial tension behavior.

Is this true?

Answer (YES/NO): NO